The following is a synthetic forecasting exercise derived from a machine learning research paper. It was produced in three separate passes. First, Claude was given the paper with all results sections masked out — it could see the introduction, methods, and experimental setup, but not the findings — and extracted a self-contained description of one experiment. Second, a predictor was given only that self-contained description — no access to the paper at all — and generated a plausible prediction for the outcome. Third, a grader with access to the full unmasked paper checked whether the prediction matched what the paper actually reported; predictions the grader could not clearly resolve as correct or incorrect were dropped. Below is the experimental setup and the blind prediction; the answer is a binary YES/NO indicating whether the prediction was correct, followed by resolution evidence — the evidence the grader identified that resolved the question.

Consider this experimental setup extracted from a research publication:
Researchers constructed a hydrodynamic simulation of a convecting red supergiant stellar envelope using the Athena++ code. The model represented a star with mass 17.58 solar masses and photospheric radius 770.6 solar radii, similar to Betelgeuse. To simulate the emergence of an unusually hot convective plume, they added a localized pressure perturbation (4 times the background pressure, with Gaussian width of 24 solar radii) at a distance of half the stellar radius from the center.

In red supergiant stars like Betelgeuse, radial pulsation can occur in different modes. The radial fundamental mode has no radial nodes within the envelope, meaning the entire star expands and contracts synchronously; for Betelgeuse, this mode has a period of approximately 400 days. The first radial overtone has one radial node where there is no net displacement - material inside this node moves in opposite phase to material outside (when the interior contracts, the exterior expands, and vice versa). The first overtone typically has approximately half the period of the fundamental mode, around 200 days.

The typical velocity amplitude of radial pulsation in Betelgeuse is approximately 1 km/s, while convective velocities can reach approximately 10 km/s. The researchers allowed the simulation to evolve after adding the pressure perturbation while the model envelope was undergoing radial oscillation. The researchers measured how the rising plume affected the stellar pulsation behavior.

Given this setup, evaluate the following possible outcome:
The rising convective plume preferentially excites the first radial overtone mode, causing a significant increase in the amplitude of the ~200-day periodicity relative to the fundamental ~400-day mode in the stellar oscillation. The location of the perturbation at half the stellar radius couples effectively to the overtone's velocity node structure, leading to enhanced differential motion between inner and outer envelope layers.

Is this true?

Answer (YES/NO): NO